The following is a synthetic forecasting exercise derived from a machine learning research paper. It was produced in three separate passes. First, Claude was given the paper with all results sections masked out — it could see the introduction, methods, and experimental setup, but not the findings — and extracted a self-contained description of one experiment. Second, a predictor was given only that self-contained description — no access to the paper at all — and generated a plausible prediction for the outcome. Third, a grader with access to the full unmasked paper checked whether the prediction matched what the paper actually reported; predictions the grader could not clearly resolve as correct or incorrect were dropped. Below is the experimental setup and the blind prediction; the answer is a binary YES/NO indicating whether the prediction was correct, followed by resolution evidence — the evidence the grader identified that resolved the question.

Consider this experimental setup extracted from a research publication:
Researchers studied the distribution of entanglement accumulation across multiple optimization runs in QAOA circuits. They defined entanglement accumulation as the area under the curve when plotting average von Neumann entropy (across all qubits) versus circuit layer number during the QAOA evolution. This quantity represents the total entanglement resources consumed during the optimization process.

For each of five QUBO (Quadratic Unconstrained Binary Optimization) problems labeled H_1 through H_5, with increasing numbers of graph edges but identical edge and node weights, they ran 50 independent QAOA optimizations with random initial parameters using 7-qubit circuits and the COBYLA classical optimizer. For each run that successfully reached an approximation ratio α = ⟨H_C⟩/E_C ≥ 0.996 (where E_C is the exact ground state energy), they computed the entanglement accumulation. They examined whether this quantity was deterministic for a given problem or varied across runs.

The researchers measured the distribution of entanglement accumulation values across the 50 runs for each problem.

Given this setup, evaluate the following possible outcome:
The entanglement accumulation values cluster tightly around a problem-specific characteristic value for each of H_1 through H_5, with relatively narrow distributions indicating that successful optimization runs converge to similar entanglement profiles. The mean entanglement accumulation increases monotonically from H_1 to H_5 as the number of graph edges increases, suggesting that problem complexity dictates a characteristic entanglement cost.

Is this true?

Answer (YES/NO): NO